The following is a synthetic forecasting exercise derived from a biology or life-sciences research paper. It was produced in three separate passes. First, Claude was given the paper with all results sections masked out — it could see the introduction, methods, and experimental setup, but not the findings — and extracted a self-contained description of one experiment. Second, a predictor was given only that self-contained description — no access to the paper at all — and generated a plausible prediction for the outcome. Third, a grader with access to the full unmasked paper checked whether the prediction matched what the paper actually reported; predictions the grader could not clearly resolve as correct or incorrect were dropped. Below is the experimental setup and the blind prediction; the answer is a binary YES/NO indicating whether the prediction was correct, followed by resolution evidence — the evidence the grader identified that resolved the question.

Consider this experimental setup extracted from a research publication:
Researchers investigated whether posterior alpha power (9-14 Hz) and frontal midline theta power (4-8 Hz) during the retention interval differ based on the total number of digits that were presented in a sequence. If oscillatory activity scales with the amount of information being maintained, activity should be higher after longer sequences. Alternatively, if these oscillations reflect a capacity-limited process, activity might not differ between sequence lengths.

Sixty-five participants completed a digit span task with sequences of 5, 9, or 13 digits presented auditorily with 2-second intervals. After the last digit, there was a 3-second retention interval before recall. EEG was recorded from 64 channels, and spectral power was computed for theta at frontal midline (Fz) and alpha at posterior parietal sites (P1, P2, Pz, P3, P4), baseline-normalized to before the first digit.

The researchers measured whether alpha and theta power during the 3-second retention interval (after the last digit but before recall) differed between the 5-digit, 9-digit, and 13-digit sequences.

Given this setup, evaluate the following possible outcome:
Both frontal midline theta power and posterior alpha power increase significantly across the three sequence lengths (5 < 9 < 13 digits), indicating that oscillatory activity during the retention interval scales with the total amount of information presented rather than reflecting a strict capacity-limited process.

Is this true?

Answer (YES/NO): NO